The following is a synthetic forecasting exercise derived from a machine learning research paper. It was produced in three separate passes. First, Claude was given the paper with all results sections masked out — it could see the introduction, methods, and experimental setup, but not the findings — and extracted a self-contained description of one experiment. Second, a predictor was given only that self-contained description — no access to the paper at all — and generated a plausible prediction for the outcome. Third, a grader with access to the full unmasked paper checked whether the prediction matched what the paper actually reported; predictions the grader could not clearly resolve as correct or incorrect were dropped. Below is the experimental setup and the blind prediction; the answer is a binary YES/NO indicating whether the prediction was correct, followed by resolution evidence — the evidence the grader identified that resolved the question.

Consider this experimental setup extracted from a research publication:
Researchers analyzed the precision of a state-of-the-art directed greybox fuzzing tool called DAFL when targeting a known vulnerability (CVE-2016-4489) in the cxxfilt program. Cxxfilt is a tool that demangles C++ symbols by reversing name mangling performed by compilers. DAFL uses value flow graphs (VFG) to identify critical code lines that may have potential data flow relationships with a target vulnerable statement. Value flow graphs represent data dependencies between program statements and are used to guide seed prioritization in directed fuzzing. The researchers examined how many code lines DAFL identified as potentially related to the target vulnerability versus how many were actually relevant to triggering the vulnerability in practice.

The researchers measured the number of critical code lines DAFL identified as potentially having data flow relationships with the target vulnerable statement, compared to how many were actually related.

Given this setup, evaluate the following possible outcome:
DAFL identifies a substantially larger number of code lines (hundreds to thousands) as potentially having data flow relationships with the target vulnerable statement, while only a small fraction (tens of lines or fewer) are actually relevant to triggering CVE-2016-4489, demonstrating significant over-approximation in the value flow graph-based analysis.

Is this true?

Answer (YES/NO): YES